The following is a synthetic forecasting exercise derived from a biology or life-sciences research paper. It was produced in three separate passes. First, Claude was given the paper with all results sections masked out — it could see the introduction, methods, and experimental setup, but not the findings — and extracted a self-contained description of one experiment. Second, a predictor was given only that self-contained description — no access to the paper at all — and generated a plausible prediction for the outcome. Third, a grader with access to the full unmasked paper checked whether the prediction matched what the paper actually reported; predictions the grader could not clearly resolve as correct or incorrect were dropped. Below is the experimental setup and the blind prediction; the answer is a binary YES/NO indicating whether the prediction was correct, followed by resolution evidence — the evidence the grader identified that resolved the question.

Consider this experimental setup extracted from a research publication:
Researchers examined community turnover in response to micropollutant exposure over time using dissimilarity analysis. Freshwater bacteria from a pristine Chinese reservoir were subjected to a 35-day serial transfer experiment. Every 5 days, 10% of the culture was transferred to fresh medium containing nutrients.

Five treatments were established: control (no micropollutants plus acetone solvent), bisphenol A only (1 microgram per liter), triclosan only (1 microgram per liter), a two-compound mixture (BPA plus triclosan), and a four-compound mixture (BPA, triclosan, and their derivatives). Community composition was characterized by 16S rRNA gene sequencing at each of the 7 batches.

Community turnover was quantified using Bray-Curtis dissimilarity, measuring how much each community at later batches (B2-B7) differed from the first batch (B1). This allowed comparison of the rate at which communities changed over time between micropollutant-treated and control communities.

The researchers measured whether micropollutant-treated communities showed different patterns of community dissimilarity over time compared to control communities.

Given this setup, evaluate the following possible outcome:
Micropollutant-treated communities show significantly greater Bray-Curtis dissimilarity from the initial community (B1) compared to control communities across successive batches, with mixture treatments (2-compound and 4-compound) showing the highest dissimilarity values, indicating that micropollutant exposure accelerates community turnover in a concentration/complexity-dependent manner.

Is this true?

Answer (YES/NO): NO